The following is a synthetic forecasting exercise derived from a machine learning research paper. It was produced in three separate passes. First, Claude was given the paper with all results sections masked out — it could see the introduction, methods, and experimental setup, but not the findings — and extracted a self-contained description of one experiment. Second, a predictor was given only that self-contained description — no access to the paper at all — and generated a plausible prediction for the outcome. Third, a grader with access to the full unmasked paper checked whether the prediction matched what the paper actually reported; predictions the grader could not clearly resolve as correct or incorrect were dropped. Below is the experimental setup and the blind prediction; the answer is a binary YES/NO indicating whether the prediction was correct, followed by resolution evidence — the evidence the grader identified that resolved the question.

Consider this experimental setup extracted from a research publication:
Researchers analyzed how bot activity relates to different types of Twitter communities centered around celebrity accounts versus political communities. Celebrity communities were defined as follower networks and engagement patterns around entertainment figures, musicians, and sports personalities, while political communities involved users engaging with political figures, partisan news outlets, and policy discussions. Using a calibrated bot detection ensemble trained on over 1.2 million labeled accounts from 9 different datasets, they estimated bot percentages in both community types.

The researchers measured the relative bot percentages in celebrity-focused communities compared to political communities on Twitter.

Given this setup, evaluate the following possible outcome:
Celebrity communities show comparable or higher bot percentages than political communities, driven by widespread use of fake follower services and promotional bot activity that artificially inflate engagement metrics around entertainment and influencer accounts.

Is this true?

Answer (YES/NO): NO